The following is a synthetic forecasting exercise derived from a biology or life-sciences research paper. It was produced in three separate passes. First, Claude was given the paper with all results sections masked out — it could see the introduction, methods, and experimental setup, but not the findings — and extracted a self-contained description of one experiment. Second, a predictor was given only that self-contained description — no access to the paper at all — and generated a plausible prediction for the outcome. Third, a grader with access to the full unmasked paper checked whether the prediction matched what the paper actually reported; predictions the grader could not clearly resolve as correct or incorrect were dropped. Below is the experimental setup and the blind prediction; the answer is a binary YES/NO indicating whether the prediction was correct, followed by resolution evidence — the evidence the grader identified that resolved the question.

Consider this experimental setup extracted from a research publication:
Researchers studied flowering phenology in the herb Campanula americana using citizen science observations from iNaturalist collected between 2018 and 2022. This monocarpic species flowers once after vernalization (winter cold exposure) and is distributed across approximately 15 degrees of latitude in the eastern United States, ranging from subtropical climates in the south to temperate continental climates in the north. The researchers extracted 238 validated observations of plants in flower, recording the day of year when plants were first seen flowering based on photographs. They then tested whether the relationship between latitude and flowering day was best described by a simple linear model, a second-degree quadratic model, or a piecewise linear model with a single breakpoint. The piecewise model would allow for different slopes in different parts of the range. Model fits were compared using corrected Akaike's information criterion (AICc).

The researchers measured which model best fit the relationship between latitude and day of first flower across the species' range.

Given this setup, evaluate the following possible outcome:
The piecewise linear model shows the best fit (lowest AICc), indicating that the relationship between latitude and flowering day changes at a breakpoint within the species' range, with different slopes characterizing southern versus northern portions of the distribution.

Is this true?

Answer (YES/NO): NO